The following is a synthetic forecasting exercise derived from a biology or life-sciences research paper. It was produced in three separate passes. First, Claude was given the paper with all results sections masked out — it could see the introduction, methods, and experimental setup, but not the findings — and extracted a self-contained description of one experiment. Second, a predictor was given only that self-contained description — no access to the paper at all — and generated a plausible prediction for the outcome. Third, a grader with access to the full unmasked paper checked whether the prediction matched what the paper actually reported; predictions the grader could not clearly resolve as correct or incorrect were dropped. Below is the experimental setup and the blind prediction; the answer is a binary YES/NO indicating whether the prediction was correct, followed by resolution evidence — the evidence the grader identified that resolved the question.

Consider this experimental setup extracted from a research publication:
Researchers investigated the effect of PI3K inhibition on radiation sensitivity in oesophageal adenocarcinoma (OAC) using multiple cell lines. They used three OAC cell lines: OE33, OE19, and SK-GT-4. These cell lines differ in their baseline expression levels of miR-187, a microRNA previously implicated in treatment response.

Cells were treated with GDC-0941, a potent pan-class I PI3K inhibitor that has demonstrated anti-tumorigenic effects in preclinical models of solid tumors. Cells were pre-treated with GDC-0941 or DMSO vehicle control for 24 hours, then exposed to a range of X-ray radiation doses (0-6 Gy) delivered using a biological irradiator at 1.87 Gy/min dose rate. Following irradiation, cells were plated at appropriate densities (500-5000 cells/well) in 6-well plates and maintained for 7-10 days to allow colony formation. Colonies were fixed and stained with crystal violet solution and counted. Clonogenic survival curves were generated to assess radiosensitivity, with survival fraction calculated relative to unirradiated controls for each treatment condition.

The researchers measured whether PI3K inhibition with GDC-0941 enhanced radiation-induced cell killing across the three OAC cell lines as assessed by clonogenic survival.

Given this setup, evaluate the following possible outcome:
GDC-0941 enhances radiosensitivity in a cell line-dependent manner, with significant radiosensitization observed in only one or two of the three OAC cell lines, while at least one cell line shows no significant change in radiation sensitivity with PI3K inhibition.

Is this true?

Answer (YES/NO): NO